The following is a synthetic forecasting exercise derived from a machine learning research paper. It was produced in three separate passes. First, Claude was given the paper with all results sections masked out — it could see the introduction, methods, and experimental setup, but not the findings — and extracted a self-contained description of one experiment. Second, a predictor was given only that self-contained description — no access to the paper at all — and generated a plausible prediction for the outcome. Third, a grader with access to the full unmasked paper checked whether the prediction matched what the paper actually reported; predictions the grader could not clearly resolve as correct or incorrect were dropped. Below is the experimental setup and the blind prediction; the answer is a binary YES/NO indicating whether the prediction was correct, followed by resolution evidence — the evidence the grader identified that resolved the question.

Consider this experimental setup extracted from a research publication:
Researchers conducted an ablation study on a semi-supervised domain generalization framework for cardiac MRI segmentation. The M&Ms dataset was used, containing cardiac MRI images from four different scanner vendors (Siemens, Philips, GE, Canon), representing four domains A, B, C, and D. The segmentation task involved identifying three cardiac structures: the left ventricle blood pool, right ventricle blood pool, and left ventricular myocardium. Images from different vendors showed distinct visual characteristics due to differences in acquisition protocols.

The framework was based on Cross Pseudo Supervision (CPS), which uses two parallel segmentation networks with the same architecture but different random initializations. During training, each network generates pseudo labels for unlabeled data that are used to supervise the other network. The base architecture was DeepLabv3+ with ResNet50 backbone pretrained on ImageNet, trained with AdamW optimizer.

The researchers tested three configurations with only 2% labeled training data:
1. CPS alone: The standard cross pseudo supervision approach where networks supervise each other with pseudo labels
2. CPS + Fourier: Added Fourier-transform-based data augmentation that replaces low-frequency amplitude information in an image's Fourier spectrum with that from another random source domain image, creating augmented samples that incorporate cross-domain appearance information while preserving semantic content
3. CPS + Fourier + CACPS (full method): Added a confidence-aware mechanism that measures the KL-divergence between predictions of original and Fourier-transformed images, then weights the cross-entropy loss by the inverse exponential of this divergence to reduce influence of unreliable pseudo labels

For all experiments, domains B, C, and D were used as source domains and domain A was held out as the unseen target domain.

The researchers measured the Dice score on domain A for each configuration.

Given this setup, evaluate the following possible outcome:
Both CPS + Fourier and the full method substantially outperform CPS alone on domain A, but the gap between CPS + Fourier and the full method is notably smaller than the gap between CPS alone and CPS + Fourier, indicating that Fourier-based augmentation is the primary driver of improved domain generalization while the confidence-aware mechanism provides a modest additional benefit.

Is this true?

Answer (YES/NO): NO